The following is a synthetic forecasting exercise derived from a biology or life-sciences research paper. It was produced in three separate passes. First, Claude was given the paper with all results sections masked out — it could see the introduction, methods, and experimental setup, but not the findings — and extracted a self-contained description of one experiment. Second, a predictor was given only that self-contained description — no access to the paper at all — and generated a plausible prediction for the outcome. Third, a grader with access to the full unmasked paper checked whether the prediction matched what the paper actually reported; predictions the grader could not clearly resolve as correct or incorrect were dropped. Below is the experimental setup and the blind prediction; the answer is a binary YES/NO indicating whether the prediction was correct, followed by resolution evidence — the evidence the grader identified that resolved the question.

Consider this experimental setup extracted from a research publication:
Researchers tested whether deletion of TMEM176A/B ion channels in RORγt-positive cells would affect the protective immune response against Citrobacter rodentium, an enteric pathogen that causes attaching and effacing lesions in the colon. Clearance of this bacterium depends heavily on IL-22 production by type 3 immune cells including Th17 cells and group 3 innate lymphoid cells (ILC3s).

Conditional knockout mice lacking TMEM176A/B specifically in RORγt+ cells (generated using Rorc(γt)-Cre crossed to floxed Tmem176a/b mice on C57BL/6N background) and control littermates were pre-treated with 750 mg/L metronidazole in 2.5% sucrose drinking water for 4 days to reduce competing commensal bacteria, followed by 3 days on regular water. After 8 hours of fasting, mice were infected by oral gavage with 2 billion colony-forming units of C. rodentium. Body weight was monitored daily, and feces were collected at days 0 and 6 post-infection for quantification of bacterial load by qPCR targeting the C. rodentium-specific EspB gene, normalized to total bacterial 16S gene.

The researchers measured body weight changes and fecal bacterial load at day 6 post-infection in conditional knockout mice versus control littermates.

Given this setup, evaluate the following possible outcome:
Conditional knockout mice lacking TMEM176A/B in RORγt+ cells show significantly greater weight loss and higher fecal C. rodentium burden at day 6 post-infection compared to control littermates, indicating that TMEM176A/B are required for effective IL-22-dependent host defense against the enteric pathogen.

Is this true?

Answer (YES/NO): NO